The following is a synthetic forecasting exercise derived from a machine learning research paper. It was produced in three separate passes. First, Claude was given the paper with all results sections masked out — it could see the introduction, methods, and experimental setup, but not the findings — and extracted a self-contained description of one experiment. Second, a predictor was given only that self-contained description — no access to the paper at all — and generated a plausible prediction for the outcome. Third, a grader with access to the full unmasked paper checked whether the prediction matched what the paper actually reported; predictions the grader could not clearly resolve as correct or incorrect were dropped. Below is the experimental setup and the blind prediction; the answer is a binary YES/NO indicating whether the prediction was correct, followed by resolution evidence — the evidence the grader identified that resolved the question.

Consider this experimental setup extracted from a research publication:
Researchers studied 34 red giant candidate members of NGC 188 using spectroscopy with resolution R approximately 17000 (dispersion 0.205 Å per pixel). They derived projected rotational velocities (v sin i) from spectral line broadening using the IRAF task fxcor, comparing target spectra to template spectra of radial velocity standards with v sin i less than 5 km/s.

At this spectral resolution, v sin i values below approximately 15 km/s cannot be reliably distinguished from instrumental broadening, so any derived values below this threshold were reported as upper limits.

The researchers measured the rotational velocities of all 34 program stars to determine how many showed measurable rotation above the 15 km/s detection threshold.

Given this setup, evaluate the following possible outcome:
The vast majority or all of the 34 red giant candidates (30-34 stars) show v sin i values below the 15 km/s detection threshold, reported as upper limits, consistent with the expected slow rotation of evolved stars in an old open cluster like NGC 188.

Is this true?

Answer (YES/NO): YES